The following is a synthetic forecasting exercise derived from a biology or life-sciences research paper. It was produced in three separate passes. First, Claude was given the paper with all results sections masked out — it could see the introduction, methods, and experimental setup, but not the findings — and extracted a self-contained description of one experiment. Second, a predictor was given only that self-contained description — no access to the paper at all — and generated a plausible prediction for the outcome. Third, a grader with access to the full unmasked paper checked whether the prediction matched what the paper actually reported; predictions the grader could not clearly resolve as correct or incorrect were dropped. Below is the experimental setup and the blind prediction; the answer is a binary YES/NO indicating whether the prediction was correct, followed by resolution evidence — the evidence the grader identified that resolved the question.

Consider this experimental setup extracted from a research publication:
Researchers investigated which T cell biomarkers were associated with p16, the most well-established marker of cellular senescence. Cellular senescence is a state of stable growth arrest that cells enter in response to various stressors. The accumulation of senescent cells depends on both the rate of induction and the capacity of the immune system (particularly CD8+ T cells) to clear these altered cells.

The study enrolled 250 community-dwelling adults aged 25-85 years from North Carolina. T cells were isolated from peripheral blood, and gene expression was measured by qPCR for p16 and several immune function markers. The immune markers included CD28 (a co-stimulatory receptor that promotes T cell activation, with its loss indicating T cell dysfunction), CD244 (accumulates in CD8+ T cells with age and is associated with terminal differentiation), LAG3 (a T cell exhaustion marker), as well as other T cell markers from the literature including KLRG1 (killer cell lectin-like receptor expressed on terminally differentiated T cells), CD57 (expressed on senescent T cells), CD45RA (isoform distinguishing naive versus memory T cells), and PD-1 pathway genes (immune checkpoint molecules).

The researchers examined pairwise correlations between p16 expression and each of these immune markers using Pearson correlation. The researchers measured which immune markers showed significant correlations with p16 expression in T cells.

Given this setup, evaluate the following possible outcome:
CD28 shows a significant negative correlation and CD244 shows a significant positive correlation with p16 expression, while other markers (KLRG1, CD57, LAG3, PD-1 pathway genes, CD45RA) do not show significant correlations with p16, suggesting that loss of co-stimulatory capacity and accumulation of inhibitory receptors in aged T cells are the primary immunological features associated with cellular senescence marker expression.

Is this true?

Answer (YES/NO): NO